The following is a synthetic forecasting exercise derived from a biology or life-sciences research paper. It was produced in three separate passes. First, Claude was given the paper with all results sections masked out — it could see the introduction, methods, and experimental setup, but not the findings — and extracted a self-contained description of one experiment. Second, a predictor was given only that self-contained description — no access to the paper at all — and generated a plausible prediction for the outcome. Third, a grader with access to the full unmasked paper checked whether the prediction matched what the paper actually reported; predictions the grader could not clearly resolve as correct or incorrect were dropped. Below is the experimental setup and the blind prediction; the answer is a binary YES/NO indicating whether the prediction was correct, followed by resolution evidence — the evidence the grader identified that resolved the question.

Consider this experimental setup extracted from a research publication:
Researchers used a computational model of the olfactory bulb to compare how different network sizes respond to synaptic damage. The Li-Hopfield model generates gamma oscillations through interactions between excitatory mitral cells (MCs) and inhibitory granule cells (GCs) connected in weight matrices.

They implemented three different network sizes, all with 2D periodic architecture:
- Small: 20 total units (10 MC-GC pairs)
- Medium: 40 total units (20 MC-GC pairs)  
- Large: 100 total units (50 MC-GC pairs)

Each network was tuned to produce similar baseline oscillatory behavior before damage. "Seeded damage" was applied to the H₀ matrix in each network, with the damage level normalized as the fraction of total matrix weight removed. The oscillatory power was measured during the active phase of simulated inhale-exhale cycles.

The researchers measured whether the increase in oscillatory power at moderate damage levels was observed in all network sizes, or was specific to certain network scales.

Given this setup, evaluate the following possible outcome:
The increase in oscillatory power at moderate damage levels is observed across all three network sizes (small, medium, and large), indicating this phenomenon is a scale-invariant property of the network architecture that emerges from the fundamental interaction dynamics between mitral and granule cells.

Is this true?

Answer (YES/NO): YES